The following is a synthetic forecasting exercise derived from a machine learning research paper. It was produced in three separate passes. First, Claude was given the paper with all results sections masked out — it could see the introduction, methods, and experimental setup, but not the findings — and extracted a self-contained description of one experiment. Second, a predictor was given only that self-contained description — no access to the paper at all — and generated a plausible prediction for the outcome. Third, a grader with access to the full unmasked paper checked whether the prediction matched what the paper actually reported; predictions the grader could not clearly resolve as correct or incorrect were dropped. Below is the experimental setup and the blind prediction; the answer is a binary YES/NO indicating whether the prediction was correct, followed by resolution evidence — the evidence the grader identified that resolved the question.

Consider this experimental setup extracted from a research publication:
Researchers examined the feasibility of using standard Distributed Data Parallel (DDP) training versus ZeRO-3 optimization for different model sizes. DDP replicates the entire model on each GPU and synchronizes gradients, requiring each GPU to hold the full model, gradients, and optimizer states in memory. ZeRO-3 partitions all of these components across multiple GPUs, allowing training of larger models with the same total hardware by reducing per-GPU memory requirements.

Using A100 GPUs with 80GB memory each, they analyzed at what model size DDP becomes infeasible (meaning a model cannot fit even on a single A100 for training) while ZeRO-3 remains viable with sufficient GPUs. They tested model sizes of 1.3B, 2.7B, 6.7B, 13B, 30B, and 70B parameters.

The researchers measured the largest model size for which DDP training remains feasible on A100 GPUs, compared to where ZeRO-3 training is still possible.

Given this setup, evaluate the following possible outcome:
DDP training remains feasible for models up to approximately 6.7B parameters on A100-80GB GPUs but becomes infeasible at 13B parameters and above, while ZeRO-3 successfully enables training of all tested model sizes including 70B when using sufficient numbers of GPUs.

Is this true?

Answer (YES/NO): NO